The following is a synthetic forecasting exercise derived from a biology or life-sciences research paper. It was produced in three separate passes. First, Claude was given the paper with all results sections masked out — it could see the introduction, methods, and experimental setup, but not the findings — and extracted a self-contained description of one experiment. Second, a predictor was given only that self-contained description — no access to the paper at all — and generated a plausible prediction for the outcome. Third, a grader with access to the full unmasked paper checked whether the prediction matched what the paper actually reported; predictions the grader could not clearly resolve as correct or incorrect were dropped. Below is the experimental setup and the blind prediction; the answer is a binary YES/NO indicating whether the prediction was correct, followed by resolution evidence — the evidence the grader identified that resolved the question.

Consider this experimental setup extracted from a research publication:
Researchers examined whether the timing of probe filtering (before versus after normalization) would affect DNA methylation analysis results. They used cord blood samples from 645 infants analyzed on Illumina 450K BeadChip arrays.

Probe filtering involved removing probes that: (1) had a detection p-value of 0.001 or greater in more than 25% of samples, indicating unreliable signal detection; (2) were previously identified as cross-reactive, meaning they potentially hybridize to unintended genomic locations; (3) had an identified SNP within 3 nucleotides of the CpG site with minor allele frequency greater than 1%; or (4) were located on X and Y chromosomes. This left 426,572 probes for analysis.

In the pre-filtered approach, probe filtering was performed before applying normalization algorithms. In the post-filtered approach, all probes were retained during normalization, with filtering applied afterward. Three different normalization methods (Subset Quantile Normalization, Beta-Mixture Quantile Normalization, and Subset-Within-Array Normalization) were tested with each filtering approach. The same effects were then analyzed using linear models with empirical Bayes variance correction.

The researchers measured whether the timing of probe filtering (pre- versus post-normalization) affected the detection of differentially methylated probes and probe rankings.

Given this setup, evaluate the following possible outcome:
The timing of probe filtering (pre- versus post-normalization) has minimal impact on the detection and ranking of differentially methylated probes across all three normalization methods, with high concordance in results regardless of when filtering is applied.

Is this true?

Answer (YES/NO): NO